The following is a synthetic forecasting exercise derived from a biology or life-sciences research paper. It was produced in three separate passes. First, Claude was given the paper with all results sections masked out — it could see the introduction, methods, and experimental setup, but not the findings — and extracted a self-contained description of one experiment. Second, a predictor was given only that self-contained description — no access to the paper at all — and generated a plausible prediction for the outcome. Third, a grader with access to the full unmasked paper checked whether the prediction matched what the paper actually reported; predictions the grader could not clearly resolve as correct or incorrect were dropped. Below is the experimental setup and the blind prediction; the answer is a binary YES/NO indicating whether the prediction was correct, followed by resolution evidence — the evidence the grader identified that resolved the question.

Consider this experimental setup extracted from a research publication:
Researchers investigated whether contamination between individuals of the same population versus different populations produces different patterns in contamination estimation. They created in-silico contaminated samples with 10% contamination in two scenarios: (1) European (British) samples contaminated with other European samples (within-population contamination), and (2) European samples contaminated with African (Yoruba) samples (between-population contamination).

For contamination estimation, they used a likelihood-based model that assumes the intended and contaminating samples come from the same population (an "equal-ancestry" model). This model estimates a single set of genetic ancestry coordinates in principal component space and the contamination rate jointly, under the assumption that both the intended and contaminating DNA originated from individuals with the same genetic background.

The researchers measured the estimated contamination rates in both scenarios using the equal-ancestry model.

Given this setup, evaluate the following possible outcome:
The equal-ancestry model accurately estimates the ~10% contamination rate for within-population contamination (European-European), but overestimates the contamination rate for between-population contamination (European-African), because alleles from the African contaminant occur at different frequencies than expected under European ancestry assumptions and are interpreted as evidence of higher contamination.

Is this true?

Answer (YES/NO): YES